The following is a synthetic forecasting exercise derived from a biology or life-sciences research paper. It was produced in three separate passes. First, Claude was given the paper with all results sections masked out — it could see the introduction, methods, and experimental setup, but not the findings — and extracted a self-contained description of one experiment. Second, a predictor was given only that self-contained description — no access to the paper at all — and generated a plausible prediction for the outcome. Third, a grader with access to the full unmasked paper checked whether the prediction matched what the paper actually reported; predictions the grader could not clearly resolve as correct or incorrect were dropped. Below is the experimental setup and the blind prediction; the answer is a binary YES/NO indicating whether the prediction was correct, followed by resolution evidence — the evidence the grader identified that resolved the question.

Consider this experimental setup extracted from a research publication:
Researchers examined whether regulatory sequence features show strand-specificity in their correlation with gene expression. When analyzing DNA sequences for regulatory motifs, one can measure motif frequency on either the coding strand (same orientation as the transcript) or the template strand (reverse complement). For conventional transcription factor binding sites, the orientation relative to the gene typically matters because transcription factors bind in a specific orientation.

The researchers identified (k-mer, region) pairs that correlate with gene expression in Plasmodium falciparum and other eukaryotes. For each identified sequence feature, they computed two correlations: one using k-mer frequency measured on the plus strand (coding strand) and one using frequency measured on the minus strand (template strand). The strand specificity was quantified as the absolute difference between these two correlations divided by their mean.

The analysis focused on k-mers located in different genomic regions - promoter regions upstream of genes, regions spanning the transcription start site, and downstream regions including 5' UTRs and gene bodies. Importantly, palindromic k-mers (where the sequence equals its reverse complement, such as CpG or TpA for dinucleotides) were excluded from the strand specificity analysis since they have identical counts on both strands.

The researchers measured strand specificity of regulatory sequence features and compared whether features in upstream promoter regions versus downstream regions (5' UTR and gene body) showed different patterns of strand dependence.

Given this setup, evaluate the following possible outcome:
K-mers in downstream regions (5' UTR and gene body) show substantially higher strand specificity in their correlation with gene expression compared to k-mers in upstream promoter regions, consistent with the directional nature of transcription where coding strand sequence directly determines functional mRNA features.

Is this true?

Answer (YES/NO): YES